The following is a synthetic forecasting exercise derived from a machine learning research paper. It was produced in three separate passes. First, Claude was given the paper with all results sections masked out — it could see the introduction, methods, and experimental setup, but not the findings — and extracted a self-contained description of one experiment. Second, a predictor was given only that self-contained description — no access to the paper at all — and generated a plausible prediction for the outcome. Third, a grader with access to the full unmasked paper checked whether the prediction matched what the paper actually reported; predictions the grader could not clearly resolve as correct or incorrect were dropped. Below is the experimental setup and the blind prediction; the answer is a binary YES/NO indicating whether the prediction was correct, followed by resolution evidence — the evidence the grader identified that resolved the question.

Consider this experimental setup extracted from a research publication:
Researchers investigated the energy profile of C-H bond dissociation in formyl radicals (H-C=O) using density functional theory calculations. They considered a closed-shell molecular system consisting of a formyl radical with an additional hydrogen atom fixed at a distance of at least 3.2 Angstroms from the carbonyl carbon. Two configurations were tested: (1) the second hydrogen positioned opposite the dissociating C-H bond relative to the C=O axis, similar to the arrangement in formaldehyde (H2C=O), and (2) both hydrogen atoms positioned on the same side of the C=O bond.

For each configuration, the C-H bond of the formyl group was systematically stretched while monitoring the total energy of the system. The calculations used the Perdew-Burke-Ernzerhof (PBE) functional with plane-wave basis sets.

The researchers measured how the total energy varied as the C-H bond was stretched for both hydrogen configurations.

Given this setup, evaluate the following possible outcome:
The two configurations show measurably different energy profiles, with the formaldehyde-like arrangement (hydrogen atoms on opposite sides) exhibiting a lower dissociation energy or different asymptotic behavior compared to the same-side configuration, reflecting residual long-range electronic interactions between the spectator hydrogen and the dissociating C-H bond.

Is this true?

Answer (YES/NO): NO